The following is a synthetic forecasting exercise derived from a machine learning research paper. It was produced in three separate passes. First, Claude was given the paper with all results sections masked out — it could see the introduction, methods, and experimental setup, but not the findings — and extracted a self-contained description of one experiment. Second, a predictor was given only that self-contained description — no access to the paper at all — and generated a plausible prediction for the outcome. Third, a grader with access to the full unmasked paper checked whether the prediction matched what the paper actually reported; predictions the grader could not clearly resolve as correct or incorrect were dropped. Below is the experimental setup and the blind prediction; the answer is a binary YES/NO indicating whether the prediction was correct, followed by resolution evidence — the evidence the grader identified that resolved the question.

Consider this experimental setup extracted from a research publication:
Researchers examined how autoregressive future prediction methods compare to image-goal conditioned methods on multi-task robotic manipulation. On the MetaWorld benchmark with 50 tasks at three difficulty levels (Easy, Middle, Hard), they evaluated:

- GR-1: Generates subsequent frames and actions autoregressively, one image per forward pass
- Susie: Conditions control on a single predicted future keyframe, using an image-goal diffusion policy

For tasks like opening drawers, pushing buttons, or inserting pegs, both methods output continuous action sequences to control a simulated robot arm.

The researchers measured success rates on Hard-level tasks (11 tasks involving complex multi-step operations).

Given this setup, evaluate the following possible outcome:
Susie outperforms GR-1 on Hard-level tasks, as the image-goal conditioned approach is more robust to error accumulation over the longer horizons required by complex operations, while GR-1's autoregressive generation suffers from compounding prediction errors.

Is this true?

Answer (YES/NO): NO